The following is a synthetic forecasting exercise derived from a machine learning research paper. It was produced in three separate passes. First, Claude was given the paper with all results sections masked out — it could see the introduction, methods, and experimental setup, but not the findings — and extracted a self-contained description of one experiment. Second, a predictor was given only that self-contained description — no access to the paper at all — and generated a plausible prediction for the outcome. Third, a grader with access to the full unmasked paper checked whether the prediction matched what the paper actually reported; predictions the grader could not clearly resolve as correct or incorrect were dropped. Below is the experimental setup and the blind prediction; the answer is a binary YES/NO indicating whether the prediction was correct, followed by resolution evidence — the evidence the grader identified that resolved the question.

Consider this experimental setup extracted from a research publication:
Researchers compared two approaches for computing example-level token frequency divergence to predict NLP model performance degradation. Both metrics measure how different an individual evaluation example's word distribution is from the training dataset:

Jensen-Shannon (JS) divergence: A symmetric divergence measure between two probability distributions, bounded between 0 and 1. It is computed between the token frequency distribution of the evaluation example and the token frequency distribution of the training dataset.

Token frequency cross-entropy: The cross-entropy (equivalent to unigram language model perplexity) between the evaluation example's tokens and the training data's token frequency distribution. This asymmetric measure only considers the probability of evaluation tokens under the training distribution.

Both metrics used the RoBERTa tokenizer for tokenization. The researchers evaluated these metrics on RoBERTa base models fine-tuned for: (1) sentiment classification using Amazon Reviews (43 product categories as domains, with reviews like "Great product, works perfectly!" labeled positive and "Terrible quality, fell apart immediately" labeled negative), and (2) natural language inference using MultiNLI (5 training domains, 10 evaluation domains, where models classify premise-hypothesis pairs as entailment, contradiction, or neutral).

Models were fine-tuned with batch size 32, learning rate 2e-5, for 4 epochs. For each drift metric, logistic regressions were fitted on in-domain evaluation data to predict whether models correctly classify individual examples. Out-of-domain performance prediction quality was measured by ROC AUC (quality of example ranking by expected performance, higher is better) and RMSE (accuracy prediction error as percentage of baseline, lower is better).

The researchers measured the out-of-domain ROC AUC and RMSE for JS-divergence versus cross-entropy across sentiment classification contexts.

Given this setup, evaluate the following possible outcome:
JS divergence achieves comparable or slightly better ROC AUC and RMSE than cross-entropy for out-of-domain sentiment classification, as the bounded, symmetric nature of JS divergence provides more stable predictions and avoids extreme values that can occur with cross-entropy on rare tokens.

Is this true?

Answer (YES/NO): NO